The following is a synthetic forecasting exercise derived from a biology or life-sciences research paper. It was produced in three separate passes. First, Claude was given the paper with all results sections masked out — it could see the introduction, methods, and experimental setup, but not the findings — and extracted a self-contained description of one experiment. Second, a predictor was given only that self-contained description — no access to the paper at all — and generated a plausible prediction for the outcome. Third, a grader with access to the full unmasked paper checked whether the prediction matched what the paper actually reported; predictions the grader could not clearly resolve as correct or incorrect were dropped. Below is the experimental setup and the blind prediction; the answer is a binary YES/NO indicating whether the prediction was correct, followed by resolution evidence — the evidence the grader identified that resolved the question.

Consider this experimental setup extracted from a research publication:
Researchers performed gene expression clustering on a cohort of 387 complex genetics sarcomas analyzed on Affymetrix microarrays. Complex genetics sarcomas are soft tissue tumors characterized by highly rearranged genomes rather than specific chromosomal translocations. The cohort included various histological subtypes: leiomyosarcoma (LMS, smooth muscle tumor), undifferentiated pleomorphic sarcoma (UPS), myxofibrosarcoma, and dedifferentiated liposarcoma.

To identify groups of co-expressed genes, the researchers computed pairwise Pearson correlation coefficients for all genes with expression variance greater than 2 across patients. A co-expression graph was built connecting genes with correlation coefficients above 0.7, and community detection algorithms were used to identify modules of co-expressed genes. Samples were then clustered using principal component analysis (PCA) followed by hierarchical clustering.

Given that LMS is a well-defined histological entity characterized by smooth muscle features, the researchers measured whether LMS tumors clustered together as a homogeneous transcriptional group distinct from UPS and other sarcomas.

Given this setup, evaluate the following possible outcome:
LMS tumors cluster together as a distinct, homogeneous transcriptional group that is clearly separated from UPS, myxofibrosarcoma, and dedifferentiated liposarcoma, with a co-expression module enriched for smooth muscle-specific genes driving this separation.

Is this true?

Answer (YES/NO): NO